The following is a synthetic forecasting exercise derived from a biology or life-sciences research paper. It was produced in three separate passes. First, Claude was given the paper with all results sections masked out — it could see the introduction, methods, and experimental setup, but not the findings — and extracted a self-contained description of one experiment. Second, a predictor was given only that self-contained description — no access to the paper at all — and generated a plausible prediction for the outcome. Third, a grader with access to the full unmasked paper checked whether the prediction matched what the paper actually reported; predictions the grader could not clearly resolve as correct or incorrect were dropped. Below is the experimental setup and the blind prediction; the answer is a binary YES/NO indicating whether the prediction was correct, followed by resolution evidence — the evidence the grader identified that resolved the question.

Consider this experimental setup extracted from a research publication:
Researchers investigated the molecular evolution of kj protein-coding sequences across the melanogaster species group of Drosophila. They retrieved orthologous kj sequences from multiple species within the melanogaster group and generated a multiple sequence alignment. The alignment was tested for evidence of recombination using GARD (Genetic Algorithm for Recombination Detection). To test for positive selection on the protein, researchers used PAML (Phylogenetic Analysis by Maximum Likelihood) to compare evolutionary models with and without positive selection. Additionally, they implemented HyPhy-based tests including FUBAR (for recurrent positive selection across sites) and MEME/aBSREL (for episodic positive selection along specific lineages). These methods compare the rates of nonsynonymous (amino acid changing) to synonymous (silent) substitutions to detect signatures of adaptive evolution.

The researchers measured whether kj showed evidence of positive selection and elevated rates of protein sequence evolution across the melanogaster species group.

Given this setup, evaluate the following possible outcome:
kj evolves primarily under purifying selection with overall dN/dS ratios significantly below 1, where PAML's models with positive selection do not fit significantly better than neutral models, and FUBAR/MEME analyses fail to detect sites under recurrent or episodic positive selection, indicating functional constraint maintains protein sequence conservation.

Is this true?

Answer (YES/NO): NO